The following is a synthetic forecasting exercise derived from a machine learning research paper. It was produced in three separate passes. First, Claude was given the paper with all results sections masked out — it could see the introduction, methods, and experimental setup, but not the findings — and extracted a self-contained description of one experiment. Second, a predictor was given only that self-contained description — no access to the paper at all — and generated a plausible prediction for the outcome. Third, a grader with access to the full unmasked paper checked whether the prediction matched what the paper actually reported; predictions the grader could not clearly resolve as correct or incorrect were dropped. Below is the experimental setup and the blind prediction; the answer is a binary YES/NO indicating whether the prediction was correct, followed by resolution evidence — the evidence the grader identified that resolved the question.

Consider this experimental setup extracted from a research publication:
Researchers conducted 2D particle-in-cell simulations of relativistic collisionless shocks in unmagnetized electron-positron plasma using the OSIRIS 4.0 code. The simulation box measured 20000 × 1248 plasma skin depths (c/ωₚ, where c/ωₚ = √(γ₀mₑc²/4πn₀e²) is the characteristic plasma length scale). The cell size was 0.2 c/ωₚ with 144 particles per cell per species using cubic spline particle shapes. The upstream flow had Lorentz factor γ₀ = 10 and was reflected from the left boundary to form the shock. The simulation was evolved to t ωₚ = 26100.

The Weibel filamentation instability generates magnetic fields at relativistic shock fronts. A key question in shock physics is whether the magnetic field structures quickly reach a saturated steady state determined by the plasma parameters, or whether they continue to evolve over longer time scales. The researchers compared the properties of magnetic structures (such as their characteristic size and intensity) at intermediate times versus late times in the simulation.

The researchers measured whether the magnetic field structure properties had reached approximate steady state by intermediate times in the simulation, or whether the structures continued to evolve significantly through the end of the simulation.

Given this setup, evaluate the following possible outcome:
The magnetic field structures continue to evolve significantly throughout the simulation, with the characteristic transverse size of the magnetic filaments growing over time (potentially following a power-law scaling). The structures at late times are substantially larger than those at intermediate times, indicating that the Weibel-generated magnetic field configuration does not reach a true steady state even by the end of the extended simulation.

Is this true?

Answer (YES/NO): YES